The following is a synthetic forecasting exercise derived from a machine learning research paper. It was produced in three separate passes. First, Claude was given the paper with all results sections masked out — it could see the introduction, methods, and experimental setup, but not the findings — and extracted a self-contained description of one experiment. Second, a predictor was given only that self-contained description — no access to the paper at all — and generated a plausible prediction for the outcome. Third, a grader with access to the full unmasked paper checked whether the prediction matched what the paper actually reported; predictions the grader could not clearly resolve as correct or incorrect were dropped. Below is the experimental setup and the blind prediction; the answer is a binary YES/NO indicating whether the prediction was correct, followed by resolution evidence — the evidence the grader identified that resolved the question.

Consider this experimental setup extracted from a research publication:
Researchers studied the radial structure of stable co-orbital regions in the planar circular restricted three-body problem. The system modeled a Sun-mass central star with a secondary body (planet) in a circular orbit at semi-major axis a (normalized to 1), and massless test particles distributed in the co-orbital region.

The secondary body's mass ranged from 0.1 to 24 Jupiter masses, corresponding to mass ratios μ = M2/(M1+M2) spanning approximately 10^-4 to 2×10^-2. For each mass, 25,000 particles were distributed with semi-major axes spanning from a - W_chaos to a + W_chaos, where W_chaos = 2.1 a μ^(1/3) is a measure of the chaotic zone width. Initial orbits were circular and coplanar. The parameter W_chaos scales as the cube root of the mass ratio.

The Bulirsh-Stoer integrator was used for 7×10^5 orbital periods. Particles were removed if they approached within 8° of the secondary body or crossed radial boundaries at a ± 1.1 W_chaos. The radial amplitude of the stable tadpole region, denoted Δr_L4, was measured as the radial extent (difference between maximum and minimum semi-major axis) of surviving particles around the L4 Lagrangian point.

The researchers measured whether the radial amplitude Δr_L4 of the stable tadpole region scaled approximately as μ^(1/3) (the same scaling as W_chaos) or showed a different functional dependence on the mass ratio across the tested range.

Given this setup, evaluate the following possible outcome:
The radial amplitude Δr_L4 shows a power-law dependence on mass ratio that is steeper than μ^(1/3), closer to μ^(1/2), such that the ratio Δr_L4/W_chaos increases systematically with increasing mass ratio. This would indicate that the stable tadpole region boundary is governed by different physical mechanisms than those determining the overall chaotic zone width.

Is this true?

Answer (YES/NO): NO